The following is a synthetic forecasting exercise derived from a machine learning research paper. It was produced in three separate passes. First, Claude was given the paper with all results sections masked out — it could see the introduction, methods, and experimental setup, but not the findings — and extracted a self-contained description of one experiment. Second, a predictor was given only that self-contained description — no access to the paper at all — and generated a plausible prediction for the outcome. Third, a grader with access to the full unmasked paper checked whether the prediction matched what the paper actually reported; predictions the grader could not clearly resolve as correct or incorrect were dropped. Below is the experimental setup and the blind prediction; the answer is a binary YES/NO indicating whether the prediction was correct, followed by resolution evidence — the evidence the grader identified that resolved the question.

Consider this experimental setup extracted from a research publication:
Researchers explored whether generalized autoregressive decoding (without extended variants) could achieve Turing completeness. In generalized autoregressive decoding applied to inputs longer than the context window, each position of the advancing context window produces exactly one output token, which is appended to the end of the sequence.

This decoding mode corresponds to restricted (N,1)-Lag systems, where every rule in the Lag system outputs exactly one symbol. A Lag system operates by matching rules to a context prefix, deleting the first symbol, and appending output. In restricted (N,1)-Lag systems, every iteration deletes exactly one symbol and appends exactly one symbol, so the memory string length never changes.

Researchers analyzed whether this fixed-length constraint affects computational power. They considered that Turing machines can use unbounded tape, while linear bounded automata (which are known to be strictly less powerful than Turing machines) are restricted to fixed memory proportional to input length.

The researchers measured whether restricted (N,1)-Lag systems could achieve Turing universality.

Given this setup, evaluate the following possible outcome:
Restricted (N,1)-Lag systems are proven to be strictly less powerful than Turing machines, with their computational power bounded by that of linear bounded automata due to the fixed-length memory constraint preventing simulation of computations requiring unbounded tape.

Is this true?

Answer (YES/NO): YES